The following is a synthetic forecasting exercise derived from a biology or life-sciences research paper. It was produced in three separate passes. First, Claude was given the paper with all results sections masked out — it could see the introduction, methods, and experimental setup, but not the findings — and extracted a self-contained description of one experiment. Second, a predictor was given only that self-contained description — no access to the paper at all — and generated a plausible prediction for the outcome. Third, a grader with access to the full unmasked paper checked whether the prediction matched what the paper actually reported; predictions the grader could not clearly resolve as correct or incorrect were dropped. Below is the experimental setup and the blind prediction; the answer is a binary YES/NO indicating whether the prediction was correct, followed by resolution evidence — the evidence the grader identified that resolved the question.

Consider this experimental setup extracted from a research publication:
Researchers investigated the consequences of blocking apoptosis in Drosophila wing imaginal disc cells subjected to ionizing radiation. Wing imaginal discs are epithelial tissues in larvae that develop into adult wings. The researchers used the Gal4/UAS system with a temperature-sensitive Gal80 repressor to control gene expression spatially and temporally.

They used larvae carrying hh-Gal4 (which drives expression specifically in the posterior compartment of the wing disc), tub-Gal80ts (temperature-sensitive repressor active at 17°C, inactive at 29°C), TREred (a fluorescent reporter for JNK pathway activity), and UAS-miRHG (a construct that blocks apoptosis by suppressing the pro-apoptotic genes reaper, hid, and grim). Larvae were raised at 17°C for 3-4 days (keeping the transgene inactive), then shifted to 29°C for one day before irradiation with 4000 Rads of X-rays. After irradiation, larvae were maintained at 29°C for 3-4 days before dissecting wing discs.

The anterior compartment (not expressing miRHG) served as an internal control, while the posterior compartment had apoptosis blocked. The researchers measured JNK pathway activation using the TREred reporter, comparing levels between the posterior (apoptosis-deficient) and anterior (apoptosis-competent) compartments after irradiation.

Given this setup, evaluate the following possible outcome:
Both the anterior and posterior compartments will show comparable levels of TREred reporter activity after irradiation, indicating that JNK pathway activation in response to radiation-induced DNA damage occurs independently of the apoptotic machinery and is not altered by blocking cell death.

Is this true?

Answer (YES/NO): NO